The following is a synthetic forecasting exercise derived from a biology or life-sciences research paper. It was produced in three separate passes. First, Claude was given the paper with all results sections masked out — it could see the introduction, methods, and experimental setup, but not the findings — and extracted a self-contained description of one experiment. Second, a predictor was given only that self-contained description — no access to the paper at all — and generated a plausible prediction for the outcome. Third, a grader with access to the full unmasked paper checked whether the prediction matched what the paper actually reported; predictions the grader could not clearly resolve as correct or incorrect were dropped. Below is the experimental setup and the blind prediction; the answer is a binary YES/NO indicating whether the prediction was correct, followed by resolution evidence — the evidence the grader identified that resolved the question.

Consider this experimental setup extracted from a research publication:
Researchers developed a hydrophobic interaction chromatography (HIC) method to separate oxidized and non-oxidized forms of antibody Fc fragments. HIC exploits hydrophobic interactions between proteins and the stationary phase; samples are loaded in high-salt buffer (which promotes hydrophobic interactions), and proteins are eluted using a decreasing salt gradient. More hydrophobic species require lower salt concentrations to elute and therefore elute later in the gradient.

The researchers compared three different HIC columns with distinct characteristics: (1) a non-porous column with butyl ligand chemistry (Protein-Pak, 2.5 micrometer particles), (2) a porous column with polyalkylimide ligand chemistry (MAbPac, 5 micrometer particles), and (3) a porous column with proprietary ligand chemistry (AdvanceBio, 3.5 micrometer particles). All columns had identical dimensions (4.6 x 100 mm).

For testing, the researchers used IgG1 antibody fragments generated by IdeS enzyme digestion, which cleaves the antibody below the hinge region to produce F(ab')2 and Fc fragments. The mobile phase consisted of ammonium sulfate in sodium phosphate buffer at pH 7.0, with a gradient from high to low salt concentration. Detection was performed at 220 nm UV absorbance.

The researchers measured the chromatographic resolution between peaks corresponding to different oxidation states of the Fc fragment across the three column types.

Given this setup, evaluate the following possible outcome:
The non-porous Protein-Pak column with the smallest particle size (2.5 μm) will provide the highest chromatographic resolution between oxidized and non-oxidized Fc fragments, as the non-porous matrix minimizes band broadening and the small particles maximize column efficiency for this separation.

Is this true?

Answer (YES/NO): NO